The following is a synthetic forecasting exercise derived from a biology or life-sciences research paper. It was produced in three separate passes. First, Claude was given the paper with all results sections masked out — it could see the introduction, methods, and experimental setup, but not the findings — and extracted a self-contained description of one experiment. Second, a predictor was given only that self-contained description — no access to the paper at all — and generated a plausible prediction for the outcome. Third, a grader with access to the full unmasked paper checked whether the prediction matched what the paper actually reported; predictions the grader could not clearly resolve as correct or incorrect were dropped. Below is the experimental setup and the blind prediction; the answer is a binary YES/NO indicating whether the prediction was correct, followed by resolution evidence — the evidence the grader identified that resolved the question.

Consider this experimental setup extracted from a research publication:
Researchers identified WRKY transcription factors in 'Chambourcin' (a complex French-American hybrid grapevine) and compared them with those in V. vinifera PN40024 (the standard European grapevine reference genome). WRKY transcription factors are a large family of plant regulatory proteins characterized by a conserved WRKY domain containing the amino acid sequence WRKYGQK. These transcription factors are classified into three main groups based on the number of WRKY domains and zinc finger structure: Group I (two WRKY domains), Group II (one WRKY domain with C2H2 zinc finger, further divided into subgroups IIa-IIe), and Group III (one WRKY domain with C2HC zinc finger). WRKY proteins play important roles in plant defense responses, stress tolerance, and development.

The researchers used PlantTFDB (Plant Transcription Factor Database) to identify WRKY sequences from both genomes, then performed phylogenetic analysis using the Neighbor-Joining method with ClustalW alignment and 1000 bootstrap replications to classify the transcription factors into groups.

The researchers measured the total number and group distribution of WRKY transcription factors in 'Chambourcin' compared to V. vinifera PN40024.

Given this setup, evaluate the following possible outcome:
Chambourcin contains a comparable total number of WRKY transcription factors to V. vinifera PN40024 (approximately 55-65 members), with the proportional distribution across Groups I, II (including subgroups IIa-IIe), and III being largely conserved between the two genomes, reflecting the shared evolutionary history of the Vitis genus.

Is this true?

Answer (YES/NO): YES